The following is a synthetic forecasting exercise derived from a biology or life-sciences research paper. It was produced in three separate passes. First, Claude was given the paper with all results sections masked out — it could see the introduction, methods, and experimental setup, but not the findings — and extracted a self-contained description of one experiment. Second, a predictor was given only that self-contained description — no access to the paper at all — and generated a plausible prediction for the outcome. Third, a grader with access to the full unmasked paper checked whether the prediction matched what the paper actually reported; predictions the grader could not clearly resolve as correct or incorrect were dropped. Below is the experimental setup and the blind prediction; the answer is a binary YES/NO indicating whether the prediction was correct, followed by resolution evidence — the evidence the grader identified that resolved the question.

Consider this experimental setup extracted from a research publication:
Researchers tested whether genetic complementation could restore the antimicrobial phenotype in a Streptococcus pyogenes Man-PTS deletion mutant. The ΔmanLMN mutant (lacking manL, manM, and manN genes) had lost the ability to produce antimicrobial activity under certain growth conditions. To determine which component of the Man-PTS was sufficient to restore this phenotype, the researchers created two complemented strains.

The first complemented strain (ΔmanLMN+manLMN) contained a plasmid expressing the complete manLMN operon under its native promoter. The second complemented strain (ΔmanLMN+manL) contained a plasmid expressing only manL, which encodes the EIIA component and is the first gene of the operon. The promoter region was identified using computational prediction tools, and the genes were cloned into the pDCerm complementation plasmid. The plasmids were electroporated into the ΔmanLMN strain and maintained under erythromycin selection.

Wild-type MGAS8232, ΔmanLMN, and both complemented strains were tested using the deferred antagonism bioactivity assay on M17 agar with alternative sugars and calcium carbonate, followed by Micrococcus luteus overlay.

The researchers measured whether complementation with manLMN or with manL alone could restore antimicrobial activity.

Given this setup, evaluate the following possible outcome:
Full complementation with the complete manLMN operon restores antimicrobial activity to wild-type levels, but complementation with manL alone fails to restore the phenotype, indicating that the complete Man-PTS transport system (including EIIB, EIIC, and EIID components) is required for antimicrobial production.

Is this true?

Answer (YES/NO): YES